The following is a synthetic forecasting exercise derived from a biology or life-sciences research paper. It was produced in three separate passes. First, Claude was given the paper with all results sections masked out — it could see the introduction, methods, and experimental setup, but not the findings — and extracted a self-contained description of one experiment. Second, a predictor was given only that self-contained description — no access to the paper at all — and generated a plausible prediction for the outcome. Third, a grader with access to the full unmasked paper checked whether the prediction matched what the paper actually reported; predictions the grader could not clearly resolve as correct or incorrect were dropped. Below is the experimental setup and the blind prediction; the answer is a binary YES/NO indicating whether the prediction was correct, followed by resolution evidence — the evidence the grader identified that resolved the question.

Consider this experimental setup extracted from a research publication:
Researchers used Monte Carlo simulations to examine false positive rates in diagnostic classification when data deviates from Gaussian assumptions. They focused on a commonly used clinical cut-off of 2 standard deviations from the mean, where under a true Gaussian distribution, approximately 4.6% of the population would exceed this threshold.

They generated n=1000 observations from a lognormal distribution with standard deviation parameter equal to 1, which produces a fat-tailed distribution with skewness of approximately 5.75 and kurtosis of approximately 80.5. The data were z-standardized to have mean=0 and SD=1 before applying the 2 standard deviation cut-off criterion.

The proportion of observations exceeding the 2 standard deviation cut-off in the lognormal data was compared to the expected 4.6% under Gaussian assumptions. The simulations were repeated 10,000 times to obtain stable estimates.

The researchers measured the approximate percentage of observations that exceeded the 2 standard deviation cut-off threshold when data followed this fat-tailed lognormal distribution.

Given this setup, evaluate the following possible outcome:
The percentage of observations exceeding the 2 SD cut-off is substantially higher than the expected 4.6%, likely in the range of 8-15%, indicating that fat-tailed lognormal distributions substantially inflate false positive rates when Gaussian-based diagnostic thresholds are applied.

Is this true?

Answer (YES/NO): NO